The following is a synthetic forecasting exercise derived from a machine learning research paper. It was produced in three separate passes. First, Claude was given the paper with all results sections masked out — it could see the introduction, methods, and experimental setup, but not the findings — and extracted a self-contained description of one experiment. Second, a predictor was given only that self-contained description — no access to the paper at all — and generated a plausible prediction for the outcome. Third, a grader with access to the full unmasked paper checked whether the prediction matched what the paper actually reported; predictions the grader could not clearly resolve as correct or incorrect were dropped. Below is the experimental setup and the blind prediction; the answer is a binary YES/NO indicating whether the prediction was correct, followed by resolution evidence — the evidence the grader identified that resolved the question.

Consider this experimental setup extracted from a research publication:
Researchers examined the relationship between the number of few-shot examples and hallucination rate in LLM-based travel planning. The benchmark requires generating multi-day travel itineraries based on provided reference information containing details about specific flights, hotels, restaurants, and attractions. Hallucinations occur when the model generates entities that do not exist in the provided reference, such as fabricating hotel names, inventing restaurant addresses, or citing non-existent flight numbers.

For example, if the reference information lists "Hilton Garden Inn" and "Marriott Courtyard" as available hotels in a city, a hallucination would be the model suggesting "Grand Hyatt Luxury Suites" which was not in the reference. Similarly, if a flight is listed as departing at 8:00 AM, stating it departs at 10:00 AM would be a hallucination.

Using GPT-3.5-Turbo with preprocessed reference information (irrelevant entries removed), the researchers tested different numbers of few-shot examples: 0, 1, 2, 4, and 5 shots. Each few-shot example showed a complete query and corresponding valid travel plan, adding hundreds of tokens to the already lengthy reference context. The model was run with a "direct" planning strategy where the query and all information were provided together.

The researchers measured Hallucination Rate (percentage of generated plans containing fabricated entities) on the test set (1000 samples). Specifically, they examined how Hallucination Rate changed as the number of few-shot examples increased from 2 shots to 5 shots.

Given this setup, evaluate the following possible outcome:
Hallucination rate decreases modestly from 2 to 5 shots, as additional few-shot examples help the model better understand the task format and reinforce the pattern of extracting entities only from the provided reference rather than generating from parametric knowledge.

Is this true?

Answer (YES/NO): NO